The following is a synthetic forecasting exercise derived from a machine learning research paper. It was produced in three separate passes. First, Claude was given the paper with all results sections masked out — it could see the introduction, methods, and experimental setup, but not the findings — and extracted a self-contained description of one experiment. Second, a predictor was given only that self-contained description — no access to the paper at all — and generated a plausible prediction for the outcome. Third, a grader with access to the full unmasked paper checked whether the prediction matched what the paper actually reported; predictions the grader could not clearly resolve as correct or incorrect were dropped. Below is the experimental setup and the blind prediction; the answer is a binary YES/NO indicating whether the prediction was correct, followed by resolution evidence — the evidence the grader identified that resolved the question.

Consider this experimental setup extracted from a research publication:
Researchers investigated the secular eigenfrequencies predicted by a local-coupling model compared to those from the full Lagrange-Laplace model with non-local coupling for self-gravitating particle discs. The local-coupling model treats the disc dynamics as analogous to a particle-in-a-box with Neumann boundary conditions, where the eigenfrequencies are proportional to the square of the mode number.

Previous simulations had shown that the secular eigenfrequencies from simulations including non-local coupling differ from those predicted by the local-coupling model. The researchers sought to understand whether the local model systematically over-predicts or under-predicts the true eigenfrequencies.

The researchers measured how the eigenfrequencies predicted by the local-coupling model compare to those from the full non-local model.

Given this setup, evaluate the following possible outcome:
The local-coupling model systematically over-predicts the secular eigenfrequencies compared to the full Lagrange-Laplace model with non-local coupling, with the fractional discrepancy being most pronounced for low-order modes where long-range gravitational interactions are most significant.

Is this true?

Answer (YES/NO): NO